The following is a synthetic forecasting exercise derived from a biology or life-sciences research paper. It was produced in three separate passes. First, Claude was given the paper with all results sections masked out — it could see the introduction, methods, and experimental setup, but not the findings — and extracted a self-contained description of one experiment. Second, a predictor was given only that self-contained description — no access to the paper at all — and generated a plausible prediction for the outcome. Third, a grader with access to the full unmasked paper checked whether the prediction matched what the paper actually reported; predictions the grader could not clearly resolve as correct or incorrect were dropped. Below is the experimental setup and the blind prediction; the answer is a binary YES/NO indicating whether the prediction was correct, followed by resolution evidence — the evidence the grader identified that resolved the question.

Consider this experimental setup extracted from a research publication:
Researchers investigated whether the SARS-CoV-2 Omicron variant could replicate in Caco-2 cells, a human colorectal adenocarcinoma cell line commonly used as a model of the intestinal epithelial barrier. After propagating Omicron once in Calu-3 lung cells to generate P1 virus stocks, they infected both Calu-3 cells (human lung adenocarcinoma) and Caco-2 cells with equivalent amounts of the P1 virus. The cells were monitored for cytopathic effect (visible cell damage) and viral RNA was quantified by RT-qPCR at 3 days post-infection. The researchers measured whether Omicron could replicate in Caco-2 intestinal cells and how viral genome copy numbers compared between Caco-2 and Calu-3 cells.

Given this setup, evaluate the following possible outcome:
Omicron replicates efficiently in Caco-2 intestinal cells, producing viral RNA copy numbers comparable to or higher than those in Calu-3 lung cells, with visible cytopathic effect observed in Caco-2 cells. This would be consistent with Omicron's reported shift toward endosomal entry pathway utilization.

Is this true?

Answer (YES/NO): YES